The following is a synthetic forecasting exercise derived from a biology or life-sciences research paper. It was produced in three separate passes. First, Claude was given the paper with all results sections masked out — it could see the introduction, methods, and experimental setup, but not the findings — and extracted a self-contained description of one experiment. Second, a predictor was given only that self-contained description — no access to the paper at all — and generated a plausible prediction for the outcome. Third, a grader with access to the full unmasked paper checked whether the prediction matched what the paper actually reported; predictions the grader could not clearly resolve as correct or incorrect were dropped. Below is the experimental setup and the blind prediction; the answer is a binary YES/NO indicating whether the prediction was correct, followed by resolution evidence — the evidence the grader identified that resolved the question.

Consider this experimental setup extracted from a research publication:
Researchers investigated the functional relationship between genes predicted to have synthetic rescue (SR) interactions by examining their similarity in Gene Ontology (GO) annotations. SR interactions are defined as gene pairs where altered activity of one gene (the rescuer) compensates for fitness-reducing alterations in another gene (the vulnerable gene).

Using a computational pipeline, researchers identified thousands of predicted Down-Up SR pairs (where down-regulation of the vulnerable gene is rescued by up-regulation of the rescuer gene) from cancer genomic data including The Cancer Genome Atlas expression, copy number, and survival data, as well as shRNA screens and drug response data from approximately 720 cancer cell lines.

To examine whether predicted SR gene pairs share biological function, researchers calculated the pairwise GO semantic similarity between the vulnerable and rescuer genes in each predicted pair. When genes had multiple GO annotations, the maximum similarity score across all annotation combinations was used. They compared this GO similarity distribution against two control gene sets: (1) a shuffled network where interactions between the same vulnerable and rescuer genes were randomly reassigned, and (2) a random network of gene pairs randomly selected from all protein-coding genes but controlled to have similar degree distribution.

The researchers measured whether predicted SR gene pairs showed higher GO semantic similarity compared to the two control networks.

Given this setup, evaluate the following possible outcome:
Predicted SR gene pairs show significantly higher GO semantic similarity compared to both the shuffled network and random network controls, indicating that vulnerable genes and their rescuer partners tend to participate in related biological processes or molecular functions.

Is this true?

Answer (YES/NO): YES